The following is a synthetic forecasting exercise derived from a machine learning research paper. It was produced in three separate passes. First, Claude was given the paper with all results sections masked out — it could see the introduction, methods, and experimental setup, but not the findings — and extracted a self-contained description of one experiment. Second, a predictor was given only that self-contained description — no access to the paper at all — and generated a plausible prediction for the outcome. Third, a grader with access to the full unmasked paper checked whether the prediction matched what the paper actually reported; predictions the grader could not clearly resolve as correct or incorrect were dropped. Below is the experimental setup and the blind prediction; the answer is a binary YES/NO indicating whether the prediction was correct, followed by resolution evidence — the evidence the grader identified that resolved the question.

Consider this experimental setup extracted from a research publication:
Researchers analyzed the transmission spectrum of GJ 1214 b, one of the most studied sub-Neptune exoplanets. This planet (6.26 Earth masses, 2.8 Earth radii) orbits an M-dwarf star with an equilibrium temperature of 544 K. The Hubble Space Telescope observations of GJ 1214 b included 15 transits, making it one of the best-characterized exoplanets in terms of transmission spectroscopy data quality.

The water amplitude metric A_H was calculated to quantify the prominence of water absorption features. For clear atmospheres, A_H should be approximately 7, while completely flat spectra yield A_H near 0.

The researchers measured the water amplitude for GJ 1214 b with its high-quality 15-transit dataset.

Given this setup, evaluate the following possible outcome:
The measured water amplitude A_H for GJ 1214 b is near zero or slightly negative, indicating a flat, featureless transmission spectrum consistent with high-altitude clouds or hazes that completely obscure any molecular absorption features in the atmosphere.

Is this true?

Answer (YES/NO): YES